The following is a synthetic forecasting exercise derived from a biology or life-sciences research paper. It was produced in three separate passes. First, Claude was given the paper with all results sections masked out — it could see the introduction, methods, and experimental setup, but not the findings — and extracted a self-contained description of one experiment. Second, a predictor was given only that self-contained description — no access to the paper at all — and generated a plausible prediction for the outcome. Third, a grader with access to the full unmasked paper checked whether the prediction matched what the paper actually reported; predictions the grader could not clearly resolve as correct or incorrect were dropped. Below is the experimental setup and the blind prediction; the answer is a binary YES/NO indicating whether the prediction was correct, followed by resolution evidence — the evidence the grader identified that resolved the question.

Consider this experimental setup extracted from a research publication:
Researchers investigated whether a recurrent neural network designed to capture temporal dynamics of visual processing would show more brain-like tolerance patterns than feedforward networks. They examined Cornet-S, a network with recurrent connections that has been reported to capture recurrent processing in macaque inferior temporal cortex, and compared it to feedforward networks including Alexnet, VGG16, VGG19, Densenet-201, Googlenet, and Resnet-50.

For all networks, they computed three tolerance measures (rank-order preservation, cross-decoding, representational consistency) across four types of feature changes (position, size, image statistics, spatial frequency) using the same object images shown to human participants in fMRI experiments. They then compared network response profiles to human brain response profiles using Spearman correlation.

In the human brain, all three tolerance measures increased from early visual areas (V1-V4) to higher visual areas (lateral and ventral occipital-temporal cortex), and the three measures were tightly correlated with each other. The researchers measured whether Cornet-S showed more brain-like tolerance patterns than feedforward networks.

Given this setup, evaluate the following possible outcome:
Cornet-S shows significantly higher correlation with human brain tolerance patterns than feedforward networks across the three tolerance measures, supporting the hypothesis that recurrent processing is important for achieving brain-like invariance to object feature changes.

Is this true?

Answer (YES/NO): NO